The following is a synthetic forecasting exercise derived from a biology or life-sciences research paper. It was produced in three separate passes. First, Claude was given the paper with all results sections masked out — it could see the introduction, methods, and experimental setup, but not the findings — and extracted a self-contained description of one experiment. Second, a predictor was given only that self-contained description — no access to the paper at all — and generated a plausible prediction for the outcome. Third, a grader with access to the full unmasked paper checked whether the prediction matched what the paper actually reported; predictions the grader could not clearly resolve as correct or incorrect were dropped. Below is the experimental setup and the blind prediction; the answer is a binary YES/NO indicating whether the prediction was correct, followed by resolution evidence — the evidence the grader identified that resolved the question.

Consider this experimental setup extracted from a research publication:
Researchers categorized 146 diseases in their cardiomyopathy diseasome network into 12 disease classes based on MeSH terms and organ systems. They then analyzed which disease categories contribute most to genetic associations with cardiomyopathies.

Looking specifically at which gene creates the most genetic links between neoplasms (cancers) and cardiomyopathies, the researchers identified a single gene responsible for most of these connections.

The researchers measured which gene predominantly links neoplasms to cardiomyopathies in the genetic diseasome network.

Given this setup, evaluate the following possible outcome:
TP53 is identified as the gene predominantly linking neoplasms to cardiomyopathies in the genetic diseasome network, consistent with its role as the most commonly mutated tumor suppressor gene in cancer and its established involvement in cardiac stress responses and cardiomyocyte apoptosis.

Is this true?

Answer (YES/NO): NO